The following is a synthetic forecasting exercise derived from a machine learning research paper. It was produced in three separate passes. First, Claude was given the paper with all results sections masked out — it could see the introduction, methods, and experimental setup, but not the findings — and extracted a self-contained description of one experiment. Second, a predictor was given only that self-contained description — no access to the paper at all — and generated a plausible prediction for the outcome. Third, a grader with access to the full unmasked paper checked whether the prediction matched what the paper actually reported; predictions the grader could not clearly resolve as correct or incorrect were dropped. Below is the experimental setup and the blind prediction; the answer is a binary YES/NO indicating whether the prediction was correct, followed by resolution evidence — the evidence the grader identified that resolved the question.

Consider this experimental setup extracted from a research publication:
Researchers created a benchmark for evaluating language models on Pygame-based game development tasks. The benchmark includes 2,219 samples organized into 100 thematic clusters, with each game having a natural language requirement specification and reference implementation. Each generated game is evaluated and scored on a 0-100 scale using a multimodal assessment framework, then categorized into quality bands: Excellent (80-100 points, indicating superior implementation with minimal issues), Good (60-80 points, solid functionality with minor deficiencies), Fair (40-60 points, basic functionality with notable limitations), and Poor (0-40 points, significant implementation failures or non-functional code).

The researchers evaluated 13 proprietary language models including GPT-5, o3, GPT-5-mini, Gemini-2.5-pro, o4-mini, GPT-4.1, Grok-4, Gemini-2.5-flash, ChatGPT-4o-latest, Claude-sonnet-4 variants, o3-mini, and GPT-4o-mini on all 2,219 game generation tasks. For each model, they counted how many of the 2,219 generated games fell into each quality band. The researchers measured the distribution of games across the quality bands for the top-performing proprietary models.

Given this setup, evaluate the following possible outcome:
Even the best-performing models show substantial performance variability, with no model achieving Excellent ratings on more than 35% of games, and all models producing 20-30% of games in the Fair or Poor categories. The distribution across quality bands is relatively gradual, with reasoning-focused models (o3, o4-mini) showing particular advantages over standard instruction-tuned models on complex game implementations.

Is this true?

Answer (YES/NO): NO